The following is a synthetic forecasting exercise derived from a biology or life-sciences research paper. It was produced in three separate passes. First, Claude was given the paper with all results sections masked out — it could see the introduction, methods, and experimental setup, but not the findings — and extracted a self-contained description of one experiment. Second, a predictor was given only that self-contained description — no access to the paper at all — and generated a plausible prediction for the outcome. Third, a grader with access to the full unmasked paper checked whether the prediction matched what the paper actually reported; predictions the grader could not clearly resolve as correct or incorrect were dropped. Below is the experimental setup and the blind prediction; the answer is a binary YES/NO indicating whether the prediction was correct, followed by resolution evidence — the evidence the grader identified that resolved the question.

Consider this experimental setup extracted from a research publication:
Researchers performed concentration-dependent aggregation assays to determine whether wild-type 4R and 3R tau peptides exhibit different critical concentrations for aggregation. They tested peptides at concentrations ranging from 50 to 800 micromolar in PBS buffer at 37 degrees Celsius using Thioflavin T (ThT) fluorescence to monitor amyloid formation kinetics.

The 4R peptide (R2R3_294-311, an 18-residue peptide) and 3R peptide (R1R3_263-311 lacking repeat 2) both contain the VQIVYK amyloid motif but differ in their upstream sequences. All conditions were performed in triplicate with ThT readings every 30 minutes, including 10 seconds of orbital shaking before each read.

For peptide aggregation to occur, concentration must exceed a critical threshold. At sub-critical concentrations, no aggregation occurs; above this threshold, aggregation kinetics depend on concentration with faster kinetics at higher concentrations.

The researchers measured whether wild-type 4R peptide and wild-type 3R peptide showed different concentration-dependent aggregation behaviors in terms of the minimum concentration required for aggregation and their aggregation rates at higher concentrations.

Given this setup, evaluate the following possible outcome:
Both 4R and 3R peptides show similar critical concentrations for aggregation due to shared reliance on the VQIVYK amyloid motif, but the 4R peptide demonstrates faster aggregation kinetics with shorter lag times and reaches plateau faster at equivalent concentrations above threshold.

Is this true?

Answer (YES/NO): NO